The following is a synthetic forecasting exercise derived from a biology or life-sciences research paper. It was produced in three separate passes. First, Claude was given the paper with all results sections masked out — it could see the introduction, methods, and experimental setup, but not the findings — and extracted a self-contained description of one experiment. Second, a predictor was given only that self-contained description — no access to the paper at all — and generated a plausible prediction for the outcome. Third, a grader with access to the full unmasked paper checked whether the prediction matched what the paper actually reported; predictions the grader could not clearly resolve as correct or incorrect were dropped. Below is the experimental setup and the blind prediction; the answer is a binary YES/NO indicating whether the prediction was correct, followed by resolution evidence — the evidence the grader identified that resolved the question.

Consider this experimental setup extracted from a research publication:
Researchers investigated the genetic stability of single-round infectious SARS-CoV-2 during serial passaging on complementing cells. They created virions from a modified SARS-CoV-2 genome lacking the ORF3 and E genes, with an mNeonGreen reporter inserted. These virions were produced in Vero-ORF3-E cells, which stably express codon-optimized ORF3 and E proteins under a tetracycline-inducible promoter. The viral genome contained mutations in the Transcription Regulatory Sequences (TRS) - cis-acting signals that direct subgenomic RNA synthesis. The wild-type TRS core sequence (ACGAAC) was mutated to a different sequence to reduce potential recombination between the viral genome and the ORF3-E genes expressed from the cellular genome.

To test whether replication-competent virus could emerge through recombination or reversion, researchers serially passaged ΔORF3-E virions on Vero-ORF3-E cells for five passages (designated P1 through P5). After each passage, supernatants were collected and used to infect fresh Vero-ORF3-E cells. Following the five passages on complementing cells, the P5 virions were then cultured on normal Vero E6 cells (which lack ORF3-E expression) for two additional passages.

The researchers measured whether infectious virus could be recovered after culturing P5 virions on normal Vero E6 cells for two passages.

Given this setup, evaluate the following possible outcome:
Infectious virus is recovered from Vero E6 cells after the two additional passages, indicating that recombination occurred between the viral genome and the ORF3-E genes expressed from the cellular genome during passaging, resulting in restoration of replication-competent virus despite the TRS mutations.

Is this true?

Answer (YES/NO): NO